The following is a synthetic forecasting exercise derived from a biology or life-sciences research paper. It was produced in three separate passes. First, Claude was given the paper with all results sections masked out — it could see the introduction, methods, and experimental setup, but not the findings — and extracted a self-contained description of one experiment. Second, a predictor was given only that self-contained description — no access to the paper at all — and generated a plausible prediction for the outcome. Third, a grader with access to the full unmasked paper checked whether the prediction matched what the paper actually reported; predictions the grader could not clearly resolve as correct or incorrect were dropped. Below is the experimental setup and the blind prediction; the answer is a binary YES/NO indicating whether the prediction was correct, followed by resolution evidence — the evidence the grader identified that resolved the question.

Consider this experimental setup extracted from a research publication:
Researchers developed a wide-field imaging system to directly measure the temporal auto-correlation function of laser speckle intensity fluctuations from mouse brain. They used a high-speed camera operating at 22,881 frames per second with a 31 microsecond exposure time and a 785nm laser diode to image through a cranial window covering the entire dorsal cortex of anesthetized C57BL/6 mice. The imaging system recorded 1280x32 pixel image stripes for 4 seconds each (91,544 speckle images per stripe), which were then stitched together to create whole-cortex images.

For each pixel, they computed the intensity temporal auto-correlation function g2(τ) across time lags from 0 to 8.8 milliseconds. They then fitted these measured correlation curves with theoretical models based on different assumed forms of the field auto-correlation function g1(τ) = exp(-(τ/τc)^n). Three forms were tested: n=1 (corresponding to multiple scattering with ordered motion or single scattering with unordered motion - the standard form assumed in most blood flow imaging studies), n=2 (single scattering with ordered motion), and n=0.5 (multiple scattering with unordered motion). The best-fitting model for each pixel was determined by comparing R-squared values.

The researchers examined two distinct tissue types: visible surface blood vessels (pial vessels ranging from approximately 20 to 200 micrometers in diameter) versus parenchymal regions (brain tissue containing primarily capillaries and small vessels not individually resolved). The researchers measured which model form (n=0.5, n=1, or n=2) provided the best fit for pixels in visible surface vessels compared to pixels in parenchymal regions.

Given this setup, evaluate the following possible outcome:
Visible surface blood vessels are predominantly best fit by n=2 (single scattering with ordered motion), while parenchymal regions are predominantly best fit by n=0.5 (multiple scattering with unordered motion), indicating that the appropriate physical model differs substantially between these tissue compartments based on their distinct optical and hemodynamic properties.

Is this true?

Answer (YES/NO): NO